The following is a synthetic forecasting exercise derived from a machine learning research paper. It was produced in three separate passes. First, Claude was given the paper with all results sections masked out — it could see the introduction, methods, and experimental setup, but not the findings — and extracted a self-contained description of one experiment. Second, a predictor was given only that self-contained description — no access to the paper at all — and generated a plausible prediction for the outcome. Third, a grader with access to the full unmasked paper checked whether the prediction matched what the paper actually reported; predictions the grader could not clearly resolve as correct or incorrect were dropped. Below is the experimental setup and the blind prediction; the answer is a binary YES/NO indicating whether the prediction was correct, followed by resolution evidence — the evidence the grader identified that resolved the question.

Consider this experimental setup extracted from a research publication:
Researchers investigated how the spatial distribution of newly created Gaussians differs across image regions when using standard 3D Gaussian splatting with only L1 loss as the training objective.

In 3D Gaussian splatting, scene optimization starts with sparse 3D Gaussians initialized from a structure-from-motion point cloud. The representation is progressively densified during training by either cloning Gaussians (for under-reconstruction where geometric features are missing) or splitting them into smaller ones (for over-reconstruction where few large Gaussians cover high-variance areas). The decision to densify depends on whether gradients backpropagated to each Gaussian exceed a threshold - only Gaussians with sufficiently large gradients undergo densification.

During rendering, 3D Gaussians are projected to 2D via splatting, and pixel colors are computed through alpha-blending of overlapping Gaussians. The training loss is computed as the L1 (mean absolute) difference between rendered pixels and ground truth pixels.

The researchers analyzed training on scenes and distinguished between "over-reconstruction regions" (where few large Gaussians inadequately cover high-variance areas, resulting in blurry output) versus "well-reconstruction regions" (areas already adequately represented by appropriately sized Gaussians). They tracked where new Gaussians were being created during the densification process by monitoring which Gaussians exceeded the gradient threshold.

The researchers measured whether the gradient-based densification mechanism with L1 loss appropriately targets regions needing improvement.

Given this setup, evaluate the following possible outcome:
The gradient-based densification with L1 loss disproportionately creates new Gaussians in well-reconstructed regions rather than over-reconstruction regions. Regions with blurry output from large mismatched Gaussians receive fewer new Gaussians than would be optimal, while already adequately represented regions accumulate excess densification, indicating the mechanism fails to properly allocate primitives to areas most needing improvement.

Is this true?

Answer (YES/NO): YES